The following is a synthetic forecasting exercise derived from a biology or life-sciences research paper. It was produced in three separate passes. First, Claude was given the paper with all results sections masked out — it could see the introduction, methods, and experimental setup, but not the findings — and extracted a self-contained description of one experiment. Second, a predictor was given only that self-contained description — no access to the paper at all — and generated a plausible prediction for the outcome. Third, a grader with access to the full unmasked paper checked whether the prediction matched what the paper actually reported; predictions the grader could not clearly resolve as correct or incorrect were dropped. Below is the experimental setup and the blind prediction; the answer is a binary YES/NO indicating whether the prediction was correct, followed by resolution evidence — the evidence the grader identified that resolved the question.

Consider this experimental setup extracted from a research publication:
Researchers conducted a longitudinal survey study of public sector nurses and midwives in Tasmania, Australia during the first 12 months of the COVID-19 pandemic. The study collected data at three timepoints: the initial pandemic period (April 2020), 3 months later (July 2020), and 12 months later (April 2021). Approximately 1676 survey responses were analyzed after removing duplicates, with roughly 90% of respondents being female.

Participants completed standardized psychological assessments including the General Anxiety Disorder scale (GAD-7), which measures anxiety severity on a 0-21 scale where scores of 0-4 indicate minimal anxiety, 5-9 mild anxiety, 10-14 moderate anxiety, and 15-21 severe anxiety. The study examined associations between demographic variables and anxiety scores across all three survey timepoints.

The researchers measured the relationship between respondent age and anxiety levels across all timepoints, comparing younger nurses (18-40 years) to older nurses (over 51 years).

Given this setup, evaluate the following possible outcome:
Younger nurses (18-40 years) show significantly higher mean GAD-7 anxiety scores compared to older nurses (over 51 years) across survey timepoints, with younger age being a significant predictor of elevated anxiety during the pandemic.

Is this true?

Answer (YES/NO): YES